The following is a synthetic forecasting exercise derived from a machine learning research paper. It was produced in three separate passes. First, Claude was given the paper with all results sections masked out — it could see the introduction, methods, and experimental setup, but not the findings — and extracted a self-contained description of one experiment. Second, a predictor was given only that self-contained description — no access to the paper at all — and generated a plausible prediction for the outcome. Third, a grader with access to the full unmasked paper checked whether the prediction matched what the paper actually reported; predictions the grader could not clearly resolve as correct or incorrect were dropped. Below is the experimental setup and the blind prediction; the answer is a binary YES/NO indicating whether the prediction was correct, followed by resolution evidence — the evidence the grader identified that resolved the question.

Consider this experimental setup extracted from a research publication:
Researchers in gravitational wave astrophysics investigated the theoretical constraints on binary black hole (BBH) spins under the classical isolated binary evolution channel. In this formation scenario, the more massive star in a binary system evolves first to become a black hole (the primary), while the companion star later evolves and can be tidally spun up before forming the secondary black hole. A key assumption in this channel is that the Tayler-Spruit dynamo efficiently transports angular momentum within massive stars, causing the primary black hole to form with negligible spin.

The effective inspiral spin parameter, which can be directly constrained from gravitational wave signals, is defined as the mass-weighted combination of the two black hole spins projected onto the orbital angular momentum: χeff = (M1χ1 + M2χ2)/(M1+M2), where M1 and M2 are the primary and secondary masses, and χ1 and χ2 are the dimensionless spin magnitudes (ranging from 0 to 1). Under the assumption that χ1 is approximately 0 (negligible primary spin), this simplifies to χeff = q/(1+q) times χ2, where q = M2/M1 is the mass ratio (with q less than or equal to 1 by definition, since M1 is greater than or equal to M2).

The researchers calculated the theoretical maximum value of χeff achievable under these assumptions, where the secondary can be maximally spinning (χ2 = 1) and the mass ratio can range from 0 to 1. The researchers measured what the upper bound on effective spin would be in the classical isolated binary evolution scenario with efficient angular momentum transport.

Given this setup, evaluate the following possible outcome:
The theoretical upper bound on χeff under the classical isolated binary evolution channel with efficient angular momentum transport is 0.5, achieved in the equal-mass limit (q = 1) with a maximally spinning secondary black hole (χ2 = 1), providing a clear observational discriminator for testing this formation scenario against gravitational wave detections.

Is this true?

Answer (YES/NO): YES